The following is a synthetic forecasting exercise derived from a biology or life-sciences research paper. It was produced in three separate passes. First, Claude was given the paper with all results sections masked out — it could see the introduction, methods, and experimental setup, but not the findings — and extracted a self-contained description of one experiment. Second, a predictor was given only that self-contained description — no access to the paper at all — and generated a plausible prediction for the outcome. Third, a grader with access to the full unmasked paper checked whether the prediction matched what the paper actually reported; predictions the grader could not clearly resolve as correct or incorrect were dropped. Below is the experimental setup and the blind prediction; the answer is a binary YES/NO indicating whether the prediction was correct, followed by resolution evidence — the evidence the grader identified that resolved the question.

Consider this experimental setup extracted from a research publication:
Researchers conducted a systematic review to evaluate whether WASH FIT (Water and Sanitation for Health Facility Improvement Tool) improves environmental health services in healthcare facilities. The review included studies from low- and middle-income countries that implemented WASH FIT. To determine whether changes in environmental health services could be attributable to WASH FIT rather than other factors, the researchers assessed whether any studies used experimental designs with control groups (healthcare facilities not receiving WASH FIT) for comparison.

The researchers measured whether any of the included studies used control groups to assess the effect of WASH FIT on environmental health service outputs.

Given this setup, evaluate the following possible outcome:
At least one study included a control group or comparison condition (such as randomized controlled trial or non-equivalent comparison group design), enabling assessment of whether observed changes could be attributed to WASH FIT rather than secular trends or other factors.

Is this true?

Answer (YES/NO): NO